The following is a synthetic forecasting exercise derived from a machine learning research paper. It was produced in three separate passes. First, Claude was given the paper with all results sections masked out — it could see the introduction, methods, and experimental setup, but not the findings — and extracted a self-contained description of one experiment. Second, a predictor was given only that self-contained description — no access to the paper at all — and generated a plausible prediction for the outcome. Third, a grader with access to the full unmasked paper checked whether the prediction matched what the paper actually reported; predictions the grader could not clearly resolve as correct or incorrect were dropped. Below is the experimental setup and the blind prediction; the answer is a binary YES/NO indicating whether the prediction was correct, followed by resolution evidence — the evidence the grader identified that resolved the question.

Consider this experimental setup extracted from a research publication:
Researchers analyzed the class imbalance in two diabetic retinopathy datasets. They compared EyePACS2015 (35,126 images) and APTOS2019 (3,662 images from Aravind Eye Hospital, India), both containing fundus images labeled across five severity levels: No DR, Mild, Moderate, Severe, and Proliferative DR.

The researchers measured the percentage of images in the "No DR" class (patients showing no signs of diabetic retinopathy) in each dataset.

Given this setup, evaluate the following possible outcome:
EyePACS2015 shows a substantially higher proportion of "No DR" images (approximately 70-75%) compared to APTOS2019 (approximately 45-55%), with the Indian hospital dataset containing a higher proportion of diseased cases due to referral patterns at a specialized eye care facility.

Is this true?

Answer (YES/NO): YES